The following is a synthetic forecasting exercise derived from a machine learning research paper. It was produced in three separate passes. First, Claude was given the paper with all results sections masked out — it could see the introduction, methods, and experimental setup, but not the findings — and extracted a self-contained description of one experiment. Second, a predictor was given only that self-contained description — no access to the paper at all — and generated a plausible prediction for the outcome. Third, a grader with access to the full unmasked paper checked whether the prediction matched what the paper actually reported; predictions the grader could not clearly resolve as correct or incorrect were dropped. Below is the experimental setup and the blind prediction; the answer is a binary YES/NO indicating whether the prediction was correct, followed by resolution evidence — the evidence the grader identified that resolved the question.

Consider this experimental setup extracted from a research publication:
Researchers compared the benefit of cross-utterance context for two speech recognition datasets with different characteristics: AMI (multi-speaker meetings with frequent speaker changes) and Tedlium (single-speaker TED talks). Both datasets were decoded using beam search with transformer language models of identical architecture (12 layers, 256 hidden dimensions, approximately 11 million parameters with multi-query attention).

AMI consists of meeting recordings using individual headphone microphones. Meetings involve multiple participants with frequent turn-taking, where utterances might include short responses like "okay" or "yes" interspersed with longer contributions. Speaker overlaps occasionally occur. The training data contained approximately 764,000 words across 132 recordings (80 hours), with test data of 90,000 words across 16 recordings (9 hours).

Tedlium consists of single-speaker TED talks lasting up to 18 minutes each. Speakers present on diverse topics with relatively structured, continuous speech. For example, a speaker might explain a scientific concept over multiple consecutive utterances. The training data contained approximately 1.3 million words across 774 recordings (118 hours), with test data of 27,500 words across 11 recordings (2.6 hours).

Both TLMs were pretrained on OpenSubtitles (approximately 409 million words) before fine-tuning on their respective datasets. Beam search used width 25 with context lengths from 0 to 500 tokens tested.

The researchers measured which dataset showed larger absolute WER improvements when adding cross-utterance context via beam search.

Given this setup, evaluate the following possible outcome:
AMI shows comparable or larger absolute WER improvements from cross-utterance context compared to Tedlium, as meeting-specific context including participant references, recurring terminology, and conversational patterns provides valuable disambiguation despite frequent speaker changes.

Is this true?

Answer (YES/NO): YES